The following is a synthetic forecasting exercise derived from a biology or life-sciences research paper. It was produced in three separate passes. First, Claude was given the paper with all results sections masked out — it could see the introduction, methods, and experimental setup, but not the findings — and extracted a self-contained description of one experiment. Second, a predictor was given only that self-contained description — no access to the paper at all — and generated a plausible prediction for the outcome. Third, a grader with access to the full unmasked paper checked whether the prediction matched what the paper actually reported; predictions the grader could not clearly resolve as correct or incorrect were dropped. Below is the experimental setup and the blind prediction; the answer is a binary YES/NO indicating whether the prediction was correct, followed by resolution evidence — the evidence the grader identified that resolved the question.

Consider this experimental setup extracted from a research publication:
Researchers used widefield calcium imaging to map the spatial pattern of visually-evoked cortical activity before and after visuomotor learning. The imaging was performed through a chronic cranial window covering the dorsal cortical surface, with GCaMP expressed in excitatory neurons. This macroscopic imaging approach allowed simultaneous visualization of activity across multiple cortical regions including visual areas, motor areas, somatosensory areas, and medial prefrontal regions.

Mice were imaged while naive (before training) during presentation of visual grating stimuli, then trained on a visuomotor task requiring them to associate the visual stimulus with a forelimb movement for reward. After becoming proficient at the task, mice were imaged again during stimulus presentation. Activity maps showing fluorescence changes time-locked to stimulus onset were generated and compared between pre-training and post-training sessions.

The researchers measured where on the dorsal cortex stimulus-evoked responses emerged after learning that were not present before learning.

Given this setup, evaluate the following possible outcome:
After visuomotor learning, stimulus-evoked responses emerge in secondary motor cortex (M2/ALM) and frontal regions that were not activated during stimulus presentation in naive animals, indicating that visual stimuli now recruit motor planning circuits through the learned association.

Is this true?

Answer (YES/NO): NO